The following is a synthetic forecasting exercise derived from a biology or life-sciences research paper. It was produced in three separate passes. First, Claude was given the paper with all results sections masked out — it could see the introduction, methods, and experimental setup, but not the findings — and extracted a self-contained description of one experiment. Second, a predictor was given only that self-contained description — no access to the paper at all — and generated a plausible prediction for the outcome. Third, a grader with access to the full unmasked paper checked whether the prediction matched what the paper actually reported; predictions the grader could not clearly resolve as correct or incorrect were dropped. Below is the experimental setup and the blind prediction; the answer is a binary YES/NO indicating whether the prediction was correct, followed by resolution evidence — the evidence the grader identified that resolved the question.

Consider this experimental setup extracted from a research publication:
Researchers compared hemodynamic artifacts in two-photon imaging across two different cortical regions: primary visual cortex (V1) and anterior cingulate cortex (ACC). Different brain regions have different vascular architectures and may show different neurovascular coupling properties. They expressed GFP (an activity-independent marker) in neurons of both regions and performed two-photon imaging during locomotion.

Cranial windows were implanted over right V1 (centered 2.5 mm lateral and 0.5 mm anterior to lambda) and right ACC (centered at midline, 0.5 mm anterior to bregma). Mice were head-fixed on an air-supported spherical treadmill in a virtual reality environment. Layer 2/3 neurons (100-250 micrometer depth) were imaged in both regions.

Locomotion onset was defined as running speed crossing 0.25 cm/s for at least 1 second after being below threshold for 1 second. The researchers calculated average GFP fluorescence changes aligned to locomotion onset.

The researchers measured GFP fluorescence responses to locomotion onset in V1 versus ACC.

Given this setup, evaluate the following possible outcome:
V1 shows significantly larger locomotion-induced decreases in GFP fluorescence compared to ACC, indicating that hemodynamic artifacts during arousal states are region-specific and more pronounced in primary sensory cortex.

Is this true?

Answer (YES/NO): NO